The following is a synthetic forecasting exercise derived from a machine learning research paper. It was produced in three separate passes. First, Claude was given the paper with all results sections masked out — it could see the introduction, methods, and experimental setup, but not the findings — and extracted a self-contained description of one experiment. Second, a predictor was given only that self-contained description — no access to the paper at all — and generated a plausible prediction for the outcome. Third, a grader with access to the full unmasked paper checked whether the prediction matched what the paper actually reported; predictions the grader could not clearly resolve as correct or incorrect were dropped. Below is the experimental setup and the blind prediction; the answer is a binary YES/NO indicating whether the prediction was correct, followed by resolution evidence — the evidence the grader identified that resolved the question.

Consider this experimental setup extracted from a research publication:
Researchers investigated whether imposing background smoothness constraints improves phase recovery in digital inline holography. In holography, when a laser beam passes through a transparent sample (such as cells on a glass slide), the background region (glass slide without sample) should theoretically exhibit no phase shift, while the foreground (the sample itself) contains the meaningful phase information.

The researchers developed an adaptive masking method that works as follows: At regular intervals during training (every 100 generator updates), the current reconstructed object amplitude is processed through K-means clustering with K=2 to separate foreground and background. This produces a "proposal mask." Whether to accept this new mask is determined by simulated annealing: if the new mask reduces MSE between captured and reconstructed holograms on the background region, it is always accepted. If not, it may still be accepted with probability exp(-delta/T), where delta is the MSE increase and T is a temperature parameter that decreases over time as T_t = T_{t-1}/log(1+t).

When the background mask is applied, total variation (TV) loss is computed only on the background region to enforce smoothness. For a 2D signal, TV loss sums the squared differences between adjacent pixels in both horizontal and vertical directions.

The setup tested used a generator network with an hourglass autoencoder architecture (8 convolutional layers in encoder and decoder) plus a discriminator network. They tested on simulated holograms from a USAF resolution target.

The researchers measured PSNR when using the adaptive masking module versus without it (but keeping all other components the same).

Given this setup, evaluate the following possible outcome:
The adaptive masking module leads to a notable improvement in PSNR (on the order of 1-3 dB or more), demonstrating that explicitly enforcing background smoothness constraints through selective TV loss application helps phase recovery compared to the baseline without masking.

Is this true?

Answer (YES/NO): YES